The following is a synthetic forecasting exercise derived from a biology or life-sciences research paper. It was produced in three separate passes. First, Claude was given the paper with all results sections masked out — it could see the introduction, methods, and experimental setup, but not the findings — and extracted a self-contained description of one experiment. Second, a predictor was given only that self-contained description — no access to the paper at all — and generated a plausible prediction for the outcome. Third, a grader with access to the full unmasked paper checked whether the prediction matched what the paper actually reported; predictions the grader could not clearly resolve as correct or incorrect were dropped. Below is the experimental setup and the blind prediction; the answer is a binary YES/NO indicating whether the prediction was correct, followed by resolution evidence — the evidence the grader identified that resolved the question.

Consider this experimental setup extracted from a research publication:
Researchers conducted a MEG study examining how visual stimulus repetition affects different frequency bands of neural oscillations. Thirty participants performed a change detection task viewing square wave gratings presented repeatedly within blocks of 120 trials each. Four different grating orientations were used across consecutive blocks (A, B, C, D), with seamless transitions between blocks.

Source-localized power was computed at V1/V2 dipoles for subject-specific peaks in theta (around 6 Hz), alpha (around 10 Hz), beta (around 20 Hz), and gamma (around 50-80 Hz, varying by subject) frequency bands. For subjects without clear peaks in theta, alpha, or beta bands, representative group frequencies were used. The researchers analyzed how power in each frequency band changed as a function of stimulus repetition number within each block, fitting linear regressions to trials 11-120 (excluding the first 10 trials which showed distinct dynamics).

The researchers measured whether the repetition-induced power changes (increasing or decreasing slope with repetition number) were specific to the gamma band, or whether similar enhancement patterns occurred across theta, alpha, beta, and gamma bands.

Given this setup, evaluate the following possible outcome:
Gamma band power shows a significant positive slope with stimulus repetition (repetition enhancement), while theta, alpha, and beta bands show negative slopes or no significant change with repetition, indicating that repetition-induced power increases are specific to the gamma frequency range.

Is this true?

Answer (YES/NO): YES